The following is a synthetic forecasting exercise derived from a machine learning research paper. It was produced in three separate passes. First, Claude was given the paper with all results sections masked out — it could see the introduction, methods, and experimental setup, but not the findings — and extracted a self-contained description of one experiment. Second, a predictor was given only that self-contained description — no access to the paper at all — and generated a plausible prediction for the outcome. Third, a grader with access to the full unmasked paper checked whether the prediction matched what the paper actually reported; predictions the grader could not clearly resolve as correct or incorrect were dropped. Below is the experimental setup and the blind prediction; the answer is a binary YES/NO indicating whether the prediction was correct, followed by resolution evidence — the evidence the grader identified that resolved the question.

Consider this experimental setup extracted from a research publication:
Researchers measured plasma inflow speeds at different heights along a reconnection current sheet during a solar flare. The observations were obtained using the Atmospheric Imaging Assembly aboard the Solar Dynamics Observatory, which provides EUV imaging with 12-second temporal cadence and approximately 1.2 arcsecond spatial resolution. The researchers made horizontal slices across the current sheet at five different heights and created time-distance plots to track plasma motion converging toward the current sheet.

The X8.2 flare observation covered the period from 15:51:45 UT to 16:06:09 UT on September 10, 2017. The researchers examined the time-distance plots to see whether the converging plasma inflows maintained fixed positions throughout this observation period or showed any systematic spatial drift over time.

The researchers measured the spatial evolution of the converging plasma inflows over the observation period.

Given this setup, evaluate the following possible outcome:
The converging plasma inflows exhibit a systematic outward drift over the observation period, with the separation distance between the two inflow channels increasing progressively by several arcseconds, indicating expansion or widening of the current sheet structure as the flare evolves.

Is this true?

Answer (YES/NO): NO